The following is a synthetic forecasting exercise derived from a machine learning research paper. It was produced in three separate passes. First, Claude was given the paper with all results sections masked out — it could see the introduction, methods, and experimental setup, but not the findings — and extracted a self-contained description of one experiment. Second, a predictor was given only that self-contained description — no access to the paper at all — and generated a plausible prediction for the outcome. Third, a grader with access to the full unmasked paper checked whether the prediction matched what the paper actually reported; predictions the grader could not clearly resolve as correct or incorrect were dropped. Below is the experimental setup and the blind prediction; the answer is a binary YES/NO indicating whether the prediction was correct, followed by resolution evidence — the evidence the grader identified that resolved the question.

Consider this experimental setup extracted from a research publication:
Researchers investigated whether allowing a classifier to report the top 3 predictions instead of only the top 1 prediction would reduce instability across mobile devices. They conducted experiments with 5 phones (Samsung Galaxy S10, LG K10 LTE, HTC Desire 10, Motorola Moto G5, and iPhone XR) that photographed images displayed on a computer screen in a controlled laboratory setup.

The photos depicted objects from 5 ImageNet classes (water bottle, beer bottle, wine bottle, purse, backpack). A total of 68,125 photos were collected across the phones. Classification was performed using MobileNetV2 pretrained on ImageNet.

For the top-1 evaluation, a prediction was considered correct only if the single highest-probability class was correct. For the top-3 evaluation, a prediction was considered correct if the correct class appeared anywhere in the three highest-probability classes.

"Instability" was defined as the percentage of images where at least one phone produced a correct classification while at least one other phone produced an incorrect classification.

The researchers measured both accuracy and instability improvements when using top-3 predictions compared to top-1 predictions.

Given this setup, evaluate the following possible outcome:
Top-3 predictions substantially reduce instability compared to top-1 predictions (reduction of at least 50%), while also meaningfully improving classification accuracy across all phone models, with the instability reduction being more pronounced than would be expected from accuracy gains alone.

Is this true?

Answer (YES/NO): NO